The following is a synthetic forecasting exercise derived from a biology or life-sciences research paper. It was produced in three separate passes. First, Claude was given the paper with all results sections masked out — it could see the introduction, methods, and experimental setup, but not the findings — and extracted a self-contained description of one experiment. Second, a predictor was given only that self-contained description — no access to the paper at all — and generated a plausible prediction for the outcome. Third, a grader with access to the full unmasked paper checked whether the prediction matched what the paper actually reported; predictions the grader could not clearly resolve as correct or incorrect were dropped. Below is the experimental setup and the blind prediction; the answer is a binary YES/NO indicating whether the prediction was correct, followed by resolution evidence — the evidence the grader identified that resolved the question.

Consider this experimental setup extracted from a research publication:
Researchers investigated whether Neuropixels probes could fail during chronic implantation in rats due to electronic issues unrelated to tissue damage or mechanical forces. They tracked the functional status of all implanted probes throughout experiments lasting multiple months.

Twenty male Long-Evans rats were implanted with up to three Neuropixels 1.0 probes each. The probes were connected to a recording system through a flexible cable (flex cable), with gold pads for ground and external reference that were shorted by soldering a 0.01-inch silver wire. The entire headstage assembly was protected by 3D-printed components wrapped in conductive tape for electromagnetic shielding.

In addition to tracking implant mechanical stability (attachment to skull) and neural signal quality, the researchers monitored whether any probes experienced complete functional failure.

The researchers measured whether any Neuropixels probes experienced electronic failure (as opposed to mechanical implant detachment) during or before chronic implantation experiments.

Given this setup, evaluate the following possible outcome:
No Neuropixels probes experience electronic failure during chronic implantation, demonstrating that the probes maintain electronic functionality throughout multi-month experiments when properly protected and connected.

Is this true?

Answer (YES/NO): NO